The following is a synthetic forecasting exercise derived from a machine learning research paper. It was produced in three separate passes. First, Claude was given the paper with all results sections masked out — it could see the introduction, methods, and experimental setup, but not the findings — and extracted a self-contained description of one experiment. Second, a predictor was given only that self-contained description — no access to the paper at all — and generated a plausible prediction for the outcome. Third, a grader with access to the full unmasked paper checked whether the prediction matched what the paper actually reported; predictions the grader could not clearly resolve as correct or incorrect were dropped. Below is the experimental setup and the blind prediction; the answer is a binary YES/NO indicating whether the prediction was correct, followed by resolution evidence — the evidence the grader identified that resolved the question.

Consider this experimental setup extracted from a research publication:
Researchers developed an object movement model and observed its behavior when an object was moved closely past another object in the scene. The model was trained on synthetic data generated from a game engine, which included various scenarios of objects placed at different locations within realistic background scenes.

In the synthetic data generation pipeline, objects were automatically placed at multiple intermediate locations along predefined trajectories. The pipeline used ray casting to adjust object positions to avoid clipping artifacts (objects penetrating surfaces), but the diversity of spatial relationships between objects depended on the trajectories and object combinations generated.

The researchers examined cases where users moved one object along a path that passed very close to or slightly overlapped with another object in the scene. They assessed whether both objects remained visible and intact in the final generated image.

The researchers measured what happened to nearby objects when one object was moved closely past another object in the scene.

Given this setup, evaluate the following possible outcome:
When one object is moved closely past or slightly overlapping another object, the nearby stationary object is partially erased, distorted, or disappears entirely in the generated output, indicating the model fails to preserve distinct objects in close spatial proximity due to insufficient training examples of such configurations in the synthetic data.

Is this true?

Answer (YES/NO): YES